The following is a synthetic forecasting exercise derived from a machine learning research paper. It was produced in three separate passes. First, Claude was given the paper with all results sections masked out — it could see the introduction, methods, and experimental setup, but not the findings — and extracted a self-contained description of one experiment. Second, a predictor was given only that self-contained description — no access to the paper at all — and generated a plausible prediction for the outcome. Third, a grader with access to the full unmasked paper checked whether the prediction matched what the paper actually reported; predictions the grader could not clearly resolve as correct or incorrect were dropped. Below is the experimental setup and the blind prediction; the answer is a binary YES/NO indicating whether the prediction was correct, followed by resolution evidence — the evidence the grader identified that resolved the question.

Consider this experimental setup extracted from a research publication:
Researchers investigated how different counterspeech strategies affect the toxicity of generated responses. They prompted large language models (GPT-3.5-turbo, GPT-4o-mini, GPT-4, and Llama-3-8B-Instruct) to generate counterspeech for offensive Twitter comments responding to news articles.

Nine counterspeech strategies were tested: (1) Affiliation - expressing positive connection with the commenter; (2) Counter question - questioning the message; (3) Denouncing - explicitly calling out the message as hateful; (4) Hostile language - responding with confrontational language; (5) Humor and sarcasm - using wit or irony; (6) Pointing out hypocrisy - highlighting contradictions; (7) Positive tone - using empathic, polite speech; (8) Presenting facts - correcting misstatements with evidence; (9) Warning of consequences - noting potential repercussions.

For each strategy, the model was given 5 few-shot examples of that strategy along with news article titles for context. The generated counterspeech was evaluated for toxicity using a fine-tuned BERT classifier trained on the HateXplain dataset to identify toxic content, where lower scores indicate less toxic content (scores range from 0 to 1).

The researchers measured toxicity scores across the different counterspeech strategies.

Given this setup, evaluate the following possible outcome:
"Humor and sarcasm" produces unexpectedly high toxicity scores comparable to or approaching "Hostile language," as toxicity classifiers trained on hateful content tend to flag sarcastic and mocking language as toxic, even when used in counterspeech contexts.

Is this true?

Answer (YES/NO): YES